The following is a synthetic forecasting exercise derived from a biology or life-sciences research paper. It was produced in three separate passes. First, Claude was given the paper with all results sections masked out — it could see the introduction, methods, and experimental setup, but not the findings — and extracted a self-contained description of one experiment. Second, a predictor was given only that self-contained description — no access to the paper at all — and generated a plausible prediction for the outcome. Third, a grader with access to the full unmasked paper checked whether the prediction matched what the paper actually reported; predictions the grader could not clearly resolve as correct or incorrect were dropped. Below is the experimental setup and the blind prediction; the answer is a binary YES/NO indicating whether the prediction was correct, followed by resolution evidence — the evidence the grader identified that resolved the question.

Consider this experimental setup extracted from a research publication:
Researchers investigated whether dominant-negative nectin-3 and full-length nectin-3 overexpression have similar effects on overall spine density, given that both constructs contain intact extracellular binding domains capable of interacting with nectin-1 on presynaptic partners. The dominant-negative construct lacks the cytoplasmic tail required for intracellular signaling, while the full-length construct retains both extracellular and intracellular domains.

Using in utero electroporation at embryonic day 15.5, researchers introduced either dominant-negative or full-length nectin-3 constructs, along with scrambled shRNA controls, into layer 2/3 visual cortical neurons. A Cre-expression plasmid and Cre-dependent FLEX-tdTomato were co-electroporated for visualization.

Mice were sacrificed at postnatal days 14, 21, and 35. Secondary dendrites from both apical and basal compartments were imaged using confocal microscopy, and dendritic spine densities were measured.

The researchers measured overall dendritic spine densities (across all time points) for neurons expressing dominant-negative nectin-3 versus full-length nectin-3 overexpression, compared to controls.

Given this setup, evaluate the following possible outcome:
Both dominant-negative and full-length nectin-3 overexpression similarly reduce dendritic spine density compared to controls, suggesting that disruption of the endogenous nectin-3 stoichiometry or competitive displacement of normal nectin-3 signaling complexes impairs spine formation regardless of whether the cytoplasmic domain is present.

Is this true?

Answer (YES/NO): YES